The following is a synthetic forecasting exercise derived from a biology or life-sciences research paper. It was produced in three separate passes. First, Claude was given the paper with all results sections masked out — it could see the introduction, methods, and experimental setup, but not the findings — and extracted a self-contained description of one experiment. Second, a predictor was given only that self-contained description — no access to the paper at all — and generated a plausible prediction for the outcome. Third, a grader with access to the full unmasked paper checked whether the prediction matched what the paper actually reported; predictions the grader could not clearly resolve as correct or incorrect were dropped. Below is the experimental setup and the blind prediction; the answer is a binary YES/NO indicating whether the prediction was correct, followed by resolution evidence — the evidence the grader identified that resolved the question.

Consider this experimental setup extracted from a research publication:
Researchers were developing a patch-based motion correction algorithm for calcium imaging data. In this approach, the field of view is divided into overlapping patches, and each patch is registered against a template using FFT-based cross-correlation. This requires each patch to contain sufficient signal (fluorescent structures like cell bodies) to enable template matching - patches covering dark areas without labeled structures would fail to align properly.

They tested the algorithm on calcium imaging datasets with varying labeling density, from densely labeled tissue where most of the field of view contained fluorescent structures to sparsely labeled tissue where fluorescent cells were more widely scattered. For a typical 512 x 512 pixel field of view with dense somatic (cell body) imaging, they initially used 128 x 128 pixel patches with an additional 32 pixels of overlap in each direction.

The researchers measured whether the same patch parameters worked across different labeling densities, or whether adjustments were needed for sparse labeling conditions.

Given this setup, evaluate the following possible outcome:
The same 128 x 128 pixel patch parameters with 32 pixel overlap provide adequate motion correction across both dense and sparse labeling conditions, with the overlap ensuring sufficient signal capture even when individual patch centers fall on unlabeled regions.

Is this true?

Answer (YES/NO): NO